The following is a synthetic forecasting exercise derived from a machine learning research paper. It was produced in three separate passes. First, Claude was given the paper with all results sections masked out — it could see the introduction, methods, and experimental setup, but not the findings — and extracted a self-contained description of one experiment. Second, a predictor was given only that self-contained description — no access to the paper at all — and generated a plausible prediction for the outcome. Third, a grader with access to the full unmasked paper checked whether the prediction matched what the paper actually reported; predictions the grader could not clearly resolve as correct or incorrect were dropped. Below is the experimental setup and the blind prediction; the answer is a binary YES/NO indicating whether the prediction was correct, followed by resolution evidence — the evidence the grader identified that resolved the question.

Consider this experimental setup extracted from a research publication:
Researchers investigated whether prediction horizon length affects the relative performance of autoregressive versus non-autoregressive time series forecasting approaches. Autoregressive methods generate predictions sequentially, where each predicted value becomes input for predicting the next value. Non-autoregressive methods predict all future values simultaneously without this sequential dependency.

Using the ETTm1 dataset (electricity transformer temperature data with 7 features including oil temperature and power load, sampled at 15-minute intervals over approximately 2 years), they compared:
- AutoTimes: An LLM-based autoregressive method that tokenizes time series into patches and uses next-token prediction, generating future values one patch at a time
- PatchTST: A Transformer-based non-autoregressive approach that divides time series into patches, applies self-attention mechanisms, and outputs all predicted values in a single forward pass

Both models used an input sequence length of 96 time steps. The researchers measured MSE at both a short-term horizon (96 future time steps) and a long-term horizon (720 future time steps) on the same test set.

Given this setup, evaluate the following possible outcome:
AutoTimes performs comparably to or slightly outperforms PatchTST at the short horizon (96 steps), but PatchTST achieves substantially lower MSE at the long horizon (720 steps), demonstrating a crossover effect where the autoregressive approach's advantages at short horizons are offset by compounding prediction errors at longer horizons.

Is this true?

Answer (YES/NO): NO